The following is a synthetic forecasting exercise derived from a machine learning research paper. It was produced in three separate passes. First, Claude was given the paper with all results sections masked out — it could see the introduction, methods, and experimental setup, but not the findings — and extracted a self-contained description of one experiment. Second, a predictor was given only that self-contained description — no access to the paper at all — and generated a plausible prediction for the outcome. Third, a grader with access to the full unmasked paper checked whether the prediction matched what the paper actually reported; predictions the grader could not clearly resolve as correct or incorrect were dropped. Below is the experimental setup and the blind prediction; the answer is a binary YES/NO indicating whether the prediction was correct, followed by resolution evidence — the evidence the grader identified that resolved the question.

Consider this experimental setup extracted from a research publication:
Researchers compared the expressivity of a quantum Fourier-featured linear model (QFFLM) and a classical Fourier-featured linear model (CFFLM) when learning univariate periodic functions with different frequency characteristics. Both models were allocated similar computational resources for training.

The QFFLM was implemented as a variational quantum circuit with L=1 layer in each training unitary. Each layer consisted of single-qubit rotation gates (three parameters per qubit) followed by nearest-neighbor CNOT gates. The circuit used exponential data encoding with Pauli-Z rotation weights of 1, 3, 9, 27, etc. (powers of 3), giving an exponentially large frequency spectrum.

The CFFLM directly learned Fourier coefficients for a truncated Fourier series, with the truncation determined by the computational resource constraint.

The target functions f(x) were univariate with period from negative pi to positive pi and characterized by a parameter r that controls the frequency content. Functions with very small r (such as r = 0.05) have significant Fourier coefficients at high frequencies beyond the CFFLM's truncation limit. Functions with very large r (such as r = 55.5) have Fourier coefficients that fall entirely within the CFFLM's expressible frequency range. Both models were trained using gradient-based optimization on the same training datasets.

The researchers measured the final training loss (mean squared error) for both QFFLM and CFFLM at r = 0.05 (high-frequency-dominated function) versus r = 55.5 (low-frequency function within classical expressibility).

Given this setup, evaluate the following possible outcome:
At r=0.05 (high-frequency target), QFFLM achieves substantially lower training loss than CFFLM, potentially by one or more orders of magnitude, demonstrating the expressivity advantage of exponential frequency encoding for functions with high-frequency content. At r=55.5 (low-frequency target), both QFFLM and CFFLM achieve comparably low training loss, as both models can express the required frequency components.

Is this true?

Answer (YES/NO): YES